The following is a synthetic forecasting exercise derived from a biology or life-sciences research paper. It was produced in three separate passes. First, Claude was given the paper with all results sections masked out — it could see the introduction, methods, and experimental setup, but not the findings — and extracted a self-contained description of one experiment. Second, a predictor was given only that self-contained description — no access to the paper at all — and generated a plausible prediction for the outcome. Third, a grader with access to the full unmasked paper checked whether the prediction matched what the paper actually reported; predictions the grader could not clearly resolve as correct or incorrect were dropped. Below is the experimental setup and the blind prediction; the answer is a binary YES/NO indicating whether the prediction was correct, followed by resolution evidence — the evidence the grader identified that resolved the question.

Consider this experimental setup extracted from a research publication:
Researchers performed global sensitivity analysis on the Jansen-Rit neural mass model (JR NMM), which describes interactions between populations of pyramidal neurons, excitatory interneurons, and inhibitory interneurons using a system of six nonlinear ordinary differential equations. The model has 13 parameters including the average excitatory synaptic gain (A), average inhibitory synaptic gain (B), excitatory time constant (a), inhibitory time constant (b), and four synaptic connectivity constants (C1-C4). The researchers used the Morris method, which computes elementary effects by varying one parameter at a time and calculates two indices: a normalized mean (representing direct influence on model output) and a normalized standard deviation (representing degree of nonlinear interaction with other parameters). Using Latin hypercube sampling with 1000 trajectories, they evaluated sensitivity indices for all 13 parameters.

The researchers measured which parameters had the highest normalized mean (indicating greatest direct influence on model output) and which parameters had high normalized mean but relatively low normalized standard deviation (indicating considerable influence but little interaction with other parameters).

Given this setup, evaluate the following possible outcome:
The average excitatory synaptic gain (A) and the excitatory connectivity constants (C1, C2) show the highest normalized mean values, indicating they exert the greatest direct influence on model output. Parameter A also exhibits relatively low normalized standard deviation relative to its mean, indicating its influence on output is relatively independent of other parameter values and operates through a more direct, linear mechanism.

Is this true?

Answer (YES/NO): NO